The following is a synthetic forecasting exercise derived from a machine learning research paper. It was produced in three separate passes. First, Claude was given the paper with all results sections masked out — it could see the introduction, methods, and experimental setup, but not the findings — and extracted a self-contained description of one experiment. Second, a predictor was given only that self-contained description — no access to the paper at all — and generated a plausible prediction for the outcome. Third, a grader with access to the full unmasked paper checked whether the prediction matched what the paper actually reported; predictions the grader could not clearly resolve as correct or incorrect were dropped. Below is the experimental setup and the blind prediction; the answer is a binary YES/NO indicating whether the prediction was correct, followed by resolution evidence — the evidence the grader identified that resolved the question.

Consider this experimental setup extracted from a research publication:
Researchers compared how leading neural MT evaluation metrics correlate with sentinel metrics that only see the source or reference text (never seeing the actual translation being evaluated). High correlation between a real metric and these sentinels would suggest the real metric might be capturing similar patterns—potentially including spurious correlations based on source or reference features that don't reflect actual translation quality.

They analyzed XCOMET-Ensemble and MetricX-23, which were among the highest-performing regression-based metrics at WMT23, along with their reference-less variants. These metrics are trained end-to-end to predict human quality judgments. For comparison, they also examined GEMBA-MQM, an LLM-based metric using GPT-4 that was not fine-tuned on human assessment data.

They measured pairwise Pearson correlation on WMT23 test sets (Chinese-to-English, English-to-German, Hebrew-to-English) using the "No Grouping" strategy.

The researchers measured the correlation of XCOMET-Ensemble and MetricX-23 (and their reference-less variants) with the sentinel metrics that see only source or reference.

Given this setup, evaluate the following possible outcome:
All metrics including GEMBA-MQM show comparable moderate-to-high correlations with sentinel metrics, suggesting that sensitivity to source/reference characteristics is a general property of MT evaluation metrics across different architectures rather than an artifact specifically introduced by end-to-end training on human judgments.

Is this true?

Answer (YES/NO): NO